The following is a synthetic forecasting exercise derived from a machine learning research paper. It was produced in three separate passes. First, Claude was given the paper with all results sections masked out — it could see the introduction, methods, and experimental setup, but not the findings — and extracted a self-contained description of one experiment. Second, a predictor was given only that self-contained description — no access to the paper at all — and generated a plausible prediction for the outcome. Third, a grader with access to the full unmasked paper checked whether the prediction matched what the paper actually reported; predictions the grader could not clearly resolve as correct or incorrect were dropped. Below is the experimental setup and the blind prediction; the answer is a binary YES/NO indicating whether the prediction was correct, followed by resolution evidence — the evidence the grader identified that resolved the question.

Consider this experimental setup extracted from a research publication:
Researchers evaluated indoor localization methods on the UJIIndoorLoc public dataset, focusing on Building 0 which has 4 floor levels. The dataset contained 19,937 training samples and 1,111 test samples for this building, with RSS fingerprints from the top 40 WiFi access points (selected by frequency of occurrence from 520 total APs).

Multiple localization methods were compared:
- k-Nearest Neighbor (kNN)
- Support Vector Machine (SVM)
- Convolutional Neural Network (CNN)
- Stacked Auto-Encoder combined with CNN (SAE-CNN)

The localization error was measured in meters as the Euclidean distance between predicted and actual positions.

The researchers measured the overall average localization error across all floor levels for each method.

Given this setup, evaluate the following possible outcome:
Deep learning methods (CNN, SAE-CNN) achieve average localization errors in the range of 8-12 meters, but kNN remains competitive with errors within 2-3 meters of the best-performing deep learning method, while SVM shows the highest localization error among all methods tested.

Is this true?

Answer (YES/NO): NO